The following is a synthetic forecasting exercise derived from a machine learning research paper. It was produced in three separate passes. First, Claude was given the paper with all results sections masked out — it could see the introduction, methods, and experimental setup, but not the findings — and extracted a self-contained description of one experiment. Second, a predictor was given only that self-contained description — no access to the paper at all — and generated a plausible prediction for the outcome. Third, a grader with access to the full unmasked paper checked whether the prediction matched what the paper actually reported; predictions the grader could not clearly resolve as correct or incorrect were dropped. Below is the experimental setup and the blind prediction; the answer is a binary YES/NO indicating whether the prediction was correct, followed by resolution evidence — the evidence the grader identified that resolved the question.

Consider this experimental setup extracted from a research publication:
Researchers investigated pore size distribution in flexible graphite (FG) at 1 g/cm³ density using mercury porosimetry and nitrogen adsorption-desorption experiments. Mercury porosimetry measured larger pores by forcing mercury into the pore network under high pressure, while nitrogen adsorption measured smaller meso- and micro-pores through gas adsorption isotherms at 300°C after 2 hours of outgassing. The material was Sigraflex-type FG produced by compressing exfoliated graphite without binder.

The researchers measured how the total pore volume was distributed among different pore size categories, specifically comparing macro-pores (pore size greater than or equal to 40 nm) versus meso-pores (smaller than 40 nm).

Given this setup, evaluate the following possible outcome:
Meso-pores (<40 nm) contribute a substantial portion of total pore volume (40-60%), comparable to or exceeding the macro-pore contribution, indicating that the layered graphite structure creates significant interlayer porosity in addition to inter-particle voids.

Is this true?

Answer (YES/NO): NO